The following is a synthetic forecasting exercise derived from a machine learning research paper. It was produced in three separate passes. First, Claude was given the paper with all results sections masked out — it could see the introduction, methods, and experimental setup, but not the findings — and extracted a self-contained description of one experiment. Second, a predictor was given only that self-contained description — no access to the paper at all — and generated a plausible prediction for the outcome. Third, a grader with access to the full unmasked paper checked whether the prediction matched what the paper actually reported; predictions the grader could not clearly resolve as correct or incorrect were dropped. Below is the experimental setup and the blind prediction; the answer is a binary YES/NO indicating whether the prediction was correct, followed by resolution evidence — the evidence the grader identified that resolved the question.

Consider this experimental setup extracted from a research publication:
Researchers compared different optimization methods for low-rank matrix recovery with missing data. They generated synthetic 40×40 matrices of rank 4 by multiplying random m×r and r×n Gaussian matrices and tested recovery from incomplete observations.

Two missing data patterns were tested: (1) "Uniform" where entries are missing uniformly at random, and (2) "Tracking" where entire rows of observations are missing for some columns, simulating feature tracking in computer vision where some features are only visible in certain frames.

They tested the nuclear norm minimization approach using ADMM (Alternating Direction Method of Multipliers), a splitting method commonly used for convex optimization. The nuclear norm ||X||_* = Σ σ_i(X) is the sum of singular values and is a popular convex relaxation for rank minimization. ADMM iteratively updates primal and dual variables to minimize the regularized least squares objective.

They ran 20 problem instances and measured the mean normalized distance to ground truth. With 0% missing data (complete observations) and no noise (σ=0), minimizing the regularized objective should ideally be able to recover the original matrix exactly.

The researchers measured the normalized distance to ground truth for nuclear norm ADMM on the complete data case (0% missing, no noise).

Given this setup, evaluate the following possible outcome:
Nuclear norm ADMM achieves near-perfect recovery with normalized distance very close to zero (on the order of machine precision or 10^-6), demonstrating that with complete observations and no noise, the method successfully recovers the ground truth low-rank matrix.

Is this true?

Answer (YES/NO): NO